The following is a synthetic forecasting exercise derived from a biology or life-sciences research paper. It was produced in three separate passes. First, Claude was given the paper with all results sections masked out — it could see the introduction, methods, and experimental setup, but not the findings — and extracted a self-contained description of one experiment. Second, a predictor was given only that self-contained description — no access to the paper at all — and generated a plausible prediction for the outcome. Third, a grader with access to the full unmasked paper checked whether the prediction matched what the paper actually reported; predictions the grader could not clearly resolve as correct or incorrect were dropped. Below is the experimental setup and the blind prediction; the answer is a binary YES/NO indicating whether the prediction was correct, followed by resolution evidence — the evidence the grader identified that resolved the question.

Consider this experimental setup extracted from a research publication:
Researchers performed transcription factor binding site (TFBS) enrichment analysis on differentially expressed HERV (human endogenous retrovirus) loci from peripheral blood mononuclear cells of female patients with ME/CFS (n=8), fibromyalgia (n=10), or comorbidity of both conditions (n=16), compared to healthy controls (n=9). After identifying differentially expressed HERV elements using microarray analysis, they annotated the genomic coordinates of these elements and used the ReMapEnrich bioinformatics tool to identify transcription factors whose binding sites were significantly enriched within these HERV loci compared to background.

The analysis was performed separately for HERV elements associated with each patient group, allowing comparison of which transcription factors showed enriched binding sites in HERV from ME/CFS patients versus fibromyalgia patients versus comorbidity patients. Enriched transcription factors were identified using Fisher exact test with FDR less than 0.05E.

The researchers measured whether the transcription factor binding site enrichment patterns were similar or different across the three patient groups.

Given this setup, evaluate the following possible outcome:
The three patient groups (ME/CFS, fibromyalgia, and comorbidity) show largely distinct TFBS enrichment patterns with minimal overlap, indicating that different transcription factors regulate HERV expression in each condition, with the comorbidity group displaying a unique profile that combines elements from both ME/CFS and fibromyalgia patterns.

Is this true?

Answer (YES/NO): NO